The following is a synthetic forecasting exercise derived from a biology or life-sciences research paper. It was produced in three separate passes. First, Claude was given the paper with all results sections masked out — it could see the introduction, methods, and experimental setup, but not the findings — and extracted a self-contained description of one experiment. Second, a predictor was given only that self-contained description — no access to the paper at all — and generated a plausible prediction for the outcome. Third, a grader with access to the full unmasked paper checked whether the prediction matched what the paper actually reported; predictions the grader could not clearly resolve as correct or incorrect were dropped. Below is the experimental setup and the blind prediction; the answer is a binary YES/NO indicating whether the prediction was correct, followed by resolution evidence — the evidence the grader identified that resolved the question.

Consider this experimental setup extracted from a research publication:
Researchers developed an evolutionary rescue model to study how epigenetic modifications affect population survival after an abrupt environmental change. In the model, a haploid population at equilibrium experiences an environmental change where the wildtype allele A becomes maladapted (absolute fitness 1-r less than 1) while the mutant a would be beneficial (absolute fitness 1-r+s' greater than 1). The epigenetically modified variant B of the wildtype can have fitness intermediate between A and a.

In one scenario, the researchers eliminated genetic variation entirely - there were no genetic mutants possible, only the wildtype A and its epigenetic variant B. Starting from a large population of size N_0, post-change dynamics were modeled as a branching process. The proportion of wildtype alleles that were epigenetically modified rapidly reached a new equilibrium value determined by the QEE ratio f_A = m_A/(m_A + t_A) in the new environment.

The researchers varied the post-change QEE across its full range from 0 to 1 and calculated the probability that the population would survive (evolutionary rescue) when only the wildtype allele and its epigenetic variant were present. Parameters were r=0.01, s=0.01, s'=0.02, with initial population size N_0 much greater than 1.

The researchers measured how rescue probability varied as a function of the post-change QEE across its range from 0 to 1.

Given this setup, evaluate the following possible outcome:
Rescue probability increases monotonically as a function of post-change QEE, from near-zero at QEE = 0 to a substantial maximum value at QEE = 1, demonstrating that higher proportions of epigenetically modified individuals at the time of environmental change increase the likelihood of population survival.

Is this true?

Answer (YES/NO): NO